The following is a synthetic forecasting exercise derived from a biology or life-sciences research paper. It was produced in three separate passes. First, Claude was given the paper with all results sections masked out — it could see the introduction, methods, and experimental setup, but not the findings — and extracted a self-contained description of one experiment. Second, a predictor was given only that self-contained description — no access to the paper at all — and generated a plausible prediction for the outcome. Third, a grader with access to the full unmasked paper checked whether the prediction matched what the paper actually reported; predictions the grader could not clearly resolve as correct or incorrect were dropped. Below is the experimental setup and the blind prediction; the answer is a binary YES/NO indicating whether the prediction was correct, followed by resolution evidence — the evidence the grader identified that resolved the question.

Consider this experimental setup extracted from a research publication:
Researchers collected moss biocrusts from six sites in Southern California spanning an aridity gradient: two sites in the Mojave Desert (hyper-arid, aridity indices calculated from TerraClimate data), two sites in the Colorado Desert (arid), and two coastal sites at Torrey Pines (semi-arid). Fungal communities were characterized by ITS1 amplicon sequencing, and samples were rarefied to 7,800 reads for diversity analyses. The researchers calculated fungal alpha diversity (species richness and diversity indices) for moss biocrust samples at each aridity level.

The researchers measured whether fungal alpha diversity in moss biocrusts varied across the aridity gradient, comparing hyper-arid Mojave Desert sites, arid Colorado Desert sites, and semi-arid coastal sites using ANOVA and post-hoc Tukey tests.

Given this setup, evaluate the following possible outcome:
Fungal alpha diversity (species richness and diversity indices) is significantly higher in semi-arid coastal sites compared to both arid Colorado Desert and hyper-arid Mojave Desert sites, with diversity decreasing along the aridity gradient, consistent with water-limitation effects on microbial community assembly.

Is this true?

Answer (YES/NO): NO